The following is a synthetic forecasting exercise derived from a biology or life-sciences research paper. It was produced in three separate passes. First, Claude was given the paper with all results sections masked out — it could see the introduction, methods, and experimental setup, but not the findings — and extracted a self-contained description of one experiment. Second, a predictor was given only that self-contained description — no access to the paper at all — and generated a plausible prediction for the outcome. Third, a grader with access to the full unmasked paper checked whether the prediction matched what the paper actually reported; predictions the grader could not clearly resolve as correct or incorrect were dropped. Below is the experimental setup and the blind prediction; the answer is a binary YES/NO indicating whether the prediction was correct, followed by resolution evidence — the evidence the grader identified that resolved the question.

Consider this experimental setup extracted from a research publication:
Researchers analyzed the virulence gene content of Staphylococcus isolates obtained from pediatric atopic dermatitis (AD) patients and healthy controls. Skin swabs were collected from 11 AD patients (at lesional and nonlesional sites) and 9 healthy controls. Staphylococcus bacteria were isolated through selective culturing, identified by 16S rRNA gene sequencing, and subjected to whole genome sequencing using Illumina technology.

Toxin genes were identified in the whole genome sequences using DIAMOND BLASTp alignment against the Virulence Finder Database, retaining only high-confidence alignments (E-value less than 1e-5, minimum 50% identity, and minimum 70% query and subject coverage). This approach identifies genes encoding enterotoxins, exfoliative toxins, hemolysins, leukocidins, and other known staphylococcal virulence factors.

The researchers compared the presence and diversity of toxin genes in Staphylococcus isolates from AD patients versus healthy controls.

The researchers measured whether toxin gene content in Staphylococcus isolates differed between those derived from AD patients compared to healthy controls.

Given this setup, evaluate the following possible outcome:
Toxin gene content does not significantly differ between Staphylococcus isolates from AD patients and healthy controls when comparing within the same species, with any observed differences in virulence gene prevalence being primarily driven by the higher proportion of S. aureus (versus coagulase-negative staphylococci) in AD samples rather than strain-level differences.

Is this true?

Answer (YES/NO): NO